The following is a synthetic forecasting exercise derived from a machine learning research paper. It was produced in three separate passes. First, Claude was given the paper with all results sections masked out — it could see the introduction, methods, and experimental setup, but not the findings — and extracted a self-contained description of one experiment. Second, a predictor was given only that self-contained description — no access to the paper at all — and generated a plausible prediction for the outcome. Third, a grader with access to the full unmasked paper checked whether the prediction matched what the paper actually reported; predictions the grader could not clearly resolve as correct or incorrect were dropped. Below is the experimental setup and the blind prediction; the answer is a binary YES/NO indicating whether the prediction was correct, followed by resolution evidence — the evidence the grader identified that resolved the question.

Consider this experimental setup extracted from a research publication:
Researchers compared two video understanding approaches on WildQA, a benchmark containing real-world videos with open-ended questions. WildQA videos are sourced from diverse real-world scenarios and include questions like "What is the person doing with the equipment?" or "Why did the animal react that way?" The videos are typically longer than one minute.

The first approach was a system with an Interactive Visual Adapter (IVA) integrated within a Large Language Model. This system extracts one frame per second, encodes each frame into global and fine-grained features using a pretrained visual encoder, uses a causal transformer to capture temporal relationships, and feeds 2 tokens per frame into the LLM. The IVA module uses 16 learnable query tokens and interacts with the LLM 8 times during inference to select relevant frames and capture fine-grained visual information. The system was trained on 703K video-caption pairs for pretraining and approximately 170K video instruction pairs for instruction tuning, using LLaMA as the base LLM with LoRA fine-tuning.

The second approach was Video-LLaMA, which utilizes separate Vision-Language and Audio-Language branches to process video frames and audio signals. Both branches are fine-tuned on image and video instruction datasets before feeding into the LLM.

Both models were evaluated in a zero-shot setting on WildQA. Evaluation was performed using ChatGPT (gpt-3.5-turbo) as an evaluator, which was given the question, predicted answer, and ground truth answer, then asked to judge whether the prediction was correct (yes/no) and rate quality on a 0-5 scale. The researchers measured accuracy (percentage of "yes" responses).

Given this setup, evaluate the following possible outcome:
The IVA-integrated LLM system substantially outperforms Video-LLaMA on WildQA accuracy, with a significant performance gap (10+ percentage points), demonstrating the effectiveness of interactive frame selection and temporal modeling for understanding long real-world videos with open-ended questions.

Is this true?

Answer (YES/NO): NO